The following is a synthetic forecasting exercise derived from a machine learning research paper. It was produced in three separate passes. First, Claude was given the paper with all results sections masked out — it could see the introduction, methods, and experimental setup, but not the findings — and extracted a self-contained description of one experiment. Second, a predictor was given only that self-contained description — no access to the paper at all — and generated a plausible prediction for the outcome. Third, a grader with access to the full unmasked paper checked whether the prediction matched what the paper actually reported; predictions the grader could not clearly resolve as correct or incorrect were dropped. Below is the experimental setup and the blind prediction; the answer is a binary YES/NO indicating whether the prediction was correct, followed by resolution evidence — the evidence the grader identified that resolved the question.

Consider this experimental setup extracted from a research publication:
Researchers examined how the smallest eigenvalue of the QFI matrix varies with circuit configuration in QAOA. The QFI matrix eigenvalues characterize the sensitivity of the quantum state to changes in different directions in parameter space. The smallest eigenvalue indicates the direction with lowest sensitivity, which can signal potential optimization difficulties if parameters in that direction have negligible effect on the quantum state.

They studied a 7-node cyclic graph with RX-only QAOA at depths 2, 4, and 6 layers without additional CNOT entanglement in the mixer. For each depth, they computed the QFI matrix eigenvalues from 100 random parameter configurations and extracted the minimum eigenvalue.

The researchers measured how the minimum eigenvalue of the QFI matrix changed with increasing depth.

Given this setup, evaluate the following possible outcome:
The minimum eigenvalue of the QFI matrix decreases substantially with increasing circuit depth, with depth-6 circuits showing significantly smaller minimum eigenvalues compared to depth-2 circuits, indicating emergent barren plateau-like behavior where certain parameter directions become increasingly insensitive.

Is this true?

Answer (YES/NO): NO